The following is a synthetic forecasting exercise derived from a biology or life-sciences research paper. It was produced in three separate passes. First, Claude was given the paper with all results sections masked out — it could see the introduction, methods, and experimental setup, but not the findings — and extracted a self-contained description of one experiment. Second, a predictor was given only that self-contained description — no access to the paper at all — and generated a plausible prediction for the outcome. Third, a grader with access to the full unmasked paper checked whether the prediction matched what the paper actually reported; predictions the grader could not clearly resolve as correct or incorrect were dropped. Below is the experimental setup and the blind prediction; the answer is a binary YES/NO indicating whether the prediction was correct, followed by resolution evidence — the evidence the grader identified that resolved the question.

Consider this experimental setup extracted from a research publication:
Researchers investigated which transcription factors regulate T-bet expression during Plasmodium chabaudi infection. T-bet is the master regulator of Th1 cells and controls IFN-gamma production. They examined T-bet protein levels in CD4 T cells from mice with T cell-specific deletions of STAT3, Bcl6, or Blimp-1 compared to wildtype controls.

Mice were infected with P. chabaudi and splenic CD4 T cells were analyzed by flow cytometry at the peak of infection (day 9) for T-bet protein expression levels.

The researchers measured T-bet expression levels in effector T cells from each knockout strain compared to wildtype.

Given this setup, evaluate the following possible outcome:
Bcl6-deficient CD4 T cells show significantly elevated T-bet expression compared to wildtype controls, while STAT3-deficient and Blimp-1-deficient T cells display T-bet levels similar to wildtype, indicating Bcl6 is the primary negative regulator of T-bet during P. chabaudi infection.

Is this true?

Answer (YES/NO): NO